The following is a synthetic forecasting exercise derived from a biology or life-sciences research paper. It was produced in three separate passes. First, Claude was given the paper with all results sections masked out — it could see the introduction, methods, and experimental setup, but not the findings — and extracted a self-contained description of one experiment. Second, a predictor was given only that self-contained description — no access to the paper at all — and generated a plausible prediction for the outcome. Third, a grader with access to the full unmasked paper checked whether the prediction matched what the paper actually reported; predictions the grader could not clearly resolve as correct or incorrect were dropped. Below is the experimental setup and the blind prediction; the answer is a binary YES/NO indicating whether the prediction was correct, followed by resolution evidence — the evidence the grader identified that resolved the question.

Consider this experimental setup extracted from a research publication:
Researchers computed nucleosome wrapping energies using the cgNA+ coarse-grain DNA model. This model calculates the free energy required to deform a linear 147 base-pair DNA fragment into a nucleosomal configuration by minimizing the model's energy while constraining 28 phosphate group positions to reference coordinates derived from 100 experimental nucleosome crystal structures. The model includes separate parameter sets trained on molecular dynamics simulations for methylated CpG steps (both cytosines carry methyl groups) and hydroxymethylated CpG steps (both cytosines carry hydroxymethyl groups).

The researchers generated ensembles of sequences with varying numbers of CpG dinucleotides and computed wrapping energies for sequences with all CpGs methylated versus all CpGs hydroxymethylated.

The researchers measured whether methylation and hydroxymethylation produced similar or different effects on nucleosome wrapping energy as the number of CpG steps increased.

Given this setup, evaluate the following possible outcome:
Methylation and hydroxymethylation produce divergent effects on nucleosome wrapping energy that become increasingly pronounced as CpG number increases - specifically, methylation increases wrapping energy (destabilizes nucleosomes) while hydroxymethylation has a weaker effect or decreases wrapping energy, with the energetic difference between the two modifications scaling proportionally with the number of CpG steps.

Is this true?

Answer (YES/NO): NO